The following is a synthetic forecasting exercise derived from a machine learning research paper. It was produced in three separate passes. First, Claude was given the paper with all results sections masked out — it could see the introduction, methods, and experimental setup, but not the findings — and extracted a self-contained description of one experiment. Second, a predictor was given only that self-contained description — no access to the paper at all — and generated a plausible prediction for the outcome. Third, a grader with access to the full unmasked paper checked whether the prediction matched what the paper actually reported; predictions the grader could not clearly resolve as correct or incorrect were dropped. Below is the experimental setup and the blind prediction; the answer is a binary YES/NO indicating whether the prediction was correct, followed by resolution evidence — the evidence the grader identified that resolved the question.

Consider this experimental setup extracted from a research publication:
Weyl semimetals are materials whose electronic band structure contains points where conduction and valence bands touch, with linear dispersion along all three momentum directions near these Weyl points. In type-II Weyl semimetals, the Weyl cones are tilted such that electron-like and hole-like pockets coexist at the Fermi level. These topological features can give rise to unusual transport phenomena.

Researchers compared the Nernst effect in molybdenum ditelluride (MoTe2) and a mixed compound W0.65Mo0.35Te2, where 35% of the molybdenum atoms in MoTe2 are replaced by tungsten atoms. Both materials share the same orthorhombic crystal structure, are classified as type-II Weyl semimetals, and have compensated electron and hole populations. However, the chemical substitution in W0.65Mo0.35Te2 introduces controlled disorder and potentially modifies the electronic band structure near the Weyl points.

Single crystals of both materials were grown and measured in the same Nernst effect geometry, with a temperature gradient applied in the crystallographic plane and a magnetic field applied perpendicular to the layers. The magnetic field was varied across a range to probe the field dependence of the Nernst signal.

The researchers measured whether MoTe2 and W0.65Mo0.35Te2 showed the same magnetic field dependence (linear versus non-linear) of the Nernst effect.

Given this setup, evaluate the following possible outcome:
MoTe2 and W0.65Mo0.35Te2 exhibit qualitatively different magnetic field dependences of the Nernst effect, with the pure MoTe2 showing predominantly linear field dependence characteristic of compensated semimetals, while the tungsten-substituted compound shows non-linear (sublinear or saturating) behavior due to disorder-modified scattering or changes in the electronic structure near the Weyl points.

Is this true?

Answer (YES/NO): NO